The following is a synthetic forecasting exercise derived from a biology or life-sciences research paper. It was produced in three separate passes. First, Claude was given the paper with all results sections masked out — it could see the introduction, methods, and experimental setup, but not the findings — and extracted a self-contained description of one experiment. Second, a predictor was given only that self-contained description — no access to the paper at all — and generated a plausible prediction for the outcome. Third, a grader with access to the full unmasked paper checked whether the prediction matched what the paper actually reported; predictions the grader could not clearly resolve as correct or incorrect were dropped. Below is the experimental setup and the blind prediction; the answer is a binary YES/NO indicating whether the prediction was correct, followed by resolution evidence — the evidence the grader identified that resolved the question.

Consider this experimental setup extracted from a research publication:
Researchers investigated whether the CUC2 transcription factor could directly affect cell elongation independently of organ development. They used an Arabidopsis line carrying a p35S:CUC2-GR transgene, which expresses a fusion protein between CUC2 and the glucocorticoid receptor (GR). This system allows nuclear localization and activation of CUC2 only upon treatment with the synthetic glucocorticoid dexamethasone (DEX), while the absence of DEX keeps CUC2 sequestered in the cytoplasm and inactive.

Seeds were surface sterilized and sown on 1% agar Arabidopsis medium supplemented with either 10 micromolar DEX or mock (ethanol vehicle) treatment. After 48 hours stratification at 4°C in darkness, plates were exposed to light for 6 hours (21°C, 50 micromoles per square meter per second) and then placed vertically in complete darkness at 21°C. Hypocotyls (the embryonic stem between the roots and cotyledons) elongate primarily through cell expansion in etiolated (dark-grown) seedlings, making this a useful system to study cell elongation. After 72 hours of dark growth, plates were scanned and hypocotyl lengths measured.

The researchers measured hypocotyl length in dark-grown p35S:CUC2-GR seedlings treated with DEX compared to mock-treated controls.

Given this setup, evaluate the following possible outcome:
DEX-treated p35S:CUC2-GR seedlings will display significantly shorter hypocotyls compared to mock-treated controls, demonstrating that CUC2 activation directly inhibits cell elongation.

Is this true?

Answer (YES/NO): YES